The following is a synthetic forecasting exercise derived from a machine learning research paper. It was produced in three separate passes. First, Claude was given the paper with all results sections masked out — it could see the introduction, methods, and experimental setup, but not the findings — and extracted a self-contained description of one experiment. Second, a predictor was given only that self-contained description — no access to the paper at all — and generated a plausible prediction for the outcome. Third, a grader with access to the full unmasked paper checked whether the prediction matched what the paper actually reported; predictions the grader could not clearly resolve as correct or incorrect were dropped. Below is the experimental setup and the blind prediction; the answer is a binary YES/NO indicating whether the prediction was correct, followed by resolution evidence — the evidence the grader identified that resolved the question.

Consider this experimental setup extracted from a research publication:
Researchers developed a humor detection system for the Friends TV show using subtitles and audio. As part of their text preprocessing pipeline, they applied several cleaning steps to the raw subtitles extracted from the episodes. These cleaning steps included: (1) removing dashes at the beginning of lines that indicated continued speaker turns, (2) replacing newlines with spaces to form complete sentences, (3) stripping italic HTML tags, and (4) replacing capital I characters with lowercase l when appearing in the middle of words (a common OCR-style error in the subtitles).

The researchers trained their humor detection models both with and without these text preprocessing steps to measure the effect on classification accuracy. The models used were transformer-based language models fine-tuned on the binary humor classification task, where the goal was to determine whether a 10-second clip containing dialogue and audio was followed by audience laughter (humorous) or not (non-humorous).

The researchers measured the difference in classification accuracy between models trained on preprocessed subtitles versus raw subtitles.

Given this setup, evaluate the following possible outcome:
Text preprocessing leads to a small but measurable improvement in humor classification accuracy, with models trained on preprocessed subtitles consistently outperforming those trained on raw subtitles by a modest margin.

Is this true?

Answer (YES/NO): YES